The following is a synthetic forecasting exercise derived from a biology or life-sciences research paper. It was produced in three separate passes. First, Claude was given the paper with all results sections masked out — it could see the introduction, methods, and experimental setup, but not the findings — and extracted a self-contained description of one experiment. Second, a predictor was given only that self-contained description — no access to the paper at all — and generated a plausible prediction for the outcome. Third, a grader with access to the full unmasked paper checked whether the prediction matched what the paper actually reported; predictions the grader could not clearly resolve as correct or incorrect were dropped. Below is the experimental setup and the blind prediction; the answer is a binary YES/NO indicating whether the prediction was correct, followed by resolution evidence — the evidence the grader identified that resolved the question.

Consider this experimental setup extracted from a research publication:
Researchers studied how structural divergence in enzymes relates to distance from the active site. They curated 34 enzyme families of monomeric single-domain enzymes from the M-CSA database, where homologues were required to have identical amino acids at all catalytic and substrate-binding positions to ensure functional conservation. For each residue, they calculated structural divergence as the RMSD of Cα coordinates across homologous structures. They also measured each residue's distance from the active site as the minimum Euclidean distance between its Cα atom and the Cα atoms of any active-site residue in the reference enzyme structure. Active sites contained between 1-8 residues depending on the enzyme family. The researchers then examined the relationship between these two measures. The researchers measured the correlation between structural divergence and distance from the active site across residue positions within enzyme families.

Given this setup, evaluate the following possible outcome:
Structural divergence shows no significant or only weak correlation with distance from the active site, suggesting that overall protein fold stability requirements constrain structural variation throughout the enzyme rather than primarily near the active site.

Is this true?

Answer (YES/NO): NO